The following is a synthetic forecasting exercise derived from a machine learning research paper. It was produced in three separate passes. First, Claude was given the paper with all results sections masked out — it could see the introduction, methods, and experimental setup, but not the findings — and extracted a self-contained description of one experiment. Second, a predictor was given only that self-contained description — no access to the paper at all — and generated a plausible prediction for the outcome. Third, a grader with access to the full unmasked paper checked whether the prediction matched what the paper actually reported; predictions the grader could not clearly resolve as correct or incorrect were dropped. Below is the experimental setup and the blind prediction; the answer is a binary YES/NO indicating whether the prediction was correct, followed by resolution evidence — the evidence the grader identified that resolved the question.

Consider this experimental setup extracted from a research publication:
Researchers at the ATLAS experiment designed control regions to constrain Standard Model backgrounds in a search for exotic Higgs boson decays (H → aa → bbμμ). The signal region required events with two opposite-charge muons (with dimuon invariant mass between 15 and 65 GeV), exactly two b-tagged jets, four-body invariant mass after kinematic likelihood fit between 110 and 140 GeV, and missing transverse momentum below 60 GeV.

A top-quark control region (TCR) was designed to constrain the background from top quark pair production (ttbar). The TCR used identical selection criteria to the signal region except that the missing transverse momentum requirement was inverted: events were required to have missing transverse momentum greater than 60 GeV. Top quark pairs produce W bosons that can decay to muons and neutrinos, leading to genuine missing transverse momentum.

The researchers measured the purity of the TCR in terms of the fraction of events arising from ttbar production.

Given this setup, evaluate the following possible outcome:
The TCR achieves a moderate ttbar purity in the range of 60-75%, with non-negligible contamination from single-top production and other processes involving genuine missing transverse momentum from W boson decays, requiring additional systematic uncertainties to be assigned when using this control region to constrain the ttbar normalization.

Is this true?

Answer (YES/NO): NO